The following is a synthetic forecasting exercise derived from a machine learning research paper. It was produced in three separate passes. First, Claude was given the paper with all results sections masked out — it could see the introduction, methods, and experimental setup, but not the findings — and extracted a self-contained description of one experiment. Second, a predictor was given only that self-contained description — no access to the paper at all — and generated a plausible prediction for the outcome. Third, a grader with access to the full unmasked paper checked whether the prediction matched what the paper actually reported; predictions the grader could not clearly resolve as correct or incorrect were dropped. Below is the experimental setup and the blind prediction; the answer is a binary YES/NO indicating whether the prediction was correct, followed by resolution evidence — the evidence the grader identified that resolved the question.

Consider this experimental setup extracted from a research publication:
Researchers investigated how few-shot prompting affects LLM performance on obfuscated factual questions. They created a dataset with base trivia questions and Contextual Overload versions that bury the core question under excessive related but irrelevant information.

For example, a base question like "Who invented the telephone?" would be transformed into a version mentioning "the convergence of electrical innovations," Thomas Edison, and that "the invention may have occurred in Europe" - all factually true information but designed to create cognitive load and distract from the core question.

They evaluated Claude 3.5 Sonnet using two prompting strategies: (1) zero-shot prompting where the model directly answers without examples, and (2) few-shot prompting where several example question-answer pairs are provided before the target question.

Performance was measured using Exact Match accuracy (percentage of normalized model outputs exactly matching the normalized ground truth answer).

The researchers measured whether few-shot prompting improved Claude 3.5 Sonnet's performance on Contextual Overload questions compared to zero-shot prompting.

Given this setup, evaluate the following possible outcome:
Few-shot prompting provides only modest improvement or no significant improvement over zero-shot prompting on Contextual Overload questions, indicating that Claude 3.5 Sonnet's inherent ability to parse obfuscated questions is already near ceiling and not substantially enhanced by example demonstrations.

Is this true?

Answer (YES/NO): NO